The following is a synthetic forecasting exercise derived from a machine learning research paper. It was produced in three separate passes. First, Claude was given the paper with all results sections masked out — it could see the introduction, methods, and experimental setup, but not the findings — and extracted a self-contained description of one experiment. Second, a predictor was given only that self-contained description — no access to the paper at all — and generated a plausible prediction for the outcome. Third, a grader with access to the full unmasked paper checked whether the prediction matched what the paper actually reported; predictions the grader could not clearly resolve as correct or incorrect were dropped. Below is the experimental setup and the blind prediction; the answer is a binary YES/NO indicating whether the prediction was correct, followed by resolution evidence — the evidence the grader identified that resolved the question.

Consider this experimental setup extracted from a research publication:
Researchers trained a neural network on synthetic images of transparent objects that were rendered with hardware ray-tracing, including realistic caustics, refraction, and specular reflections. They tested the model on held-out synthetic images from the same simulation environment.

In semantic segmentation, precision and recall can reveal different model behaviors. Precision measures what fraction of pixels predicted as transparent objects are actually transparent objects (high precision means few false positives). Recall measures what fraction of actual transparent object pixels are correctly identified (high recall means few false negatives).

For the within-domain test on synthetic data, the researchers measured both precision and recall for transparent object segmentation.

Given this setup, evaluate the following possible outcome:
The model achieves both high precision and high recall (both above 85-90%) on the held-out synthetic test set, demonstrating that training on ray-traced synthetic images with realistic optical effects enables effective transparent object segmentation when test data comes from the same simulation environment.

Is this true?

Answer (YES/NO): YES